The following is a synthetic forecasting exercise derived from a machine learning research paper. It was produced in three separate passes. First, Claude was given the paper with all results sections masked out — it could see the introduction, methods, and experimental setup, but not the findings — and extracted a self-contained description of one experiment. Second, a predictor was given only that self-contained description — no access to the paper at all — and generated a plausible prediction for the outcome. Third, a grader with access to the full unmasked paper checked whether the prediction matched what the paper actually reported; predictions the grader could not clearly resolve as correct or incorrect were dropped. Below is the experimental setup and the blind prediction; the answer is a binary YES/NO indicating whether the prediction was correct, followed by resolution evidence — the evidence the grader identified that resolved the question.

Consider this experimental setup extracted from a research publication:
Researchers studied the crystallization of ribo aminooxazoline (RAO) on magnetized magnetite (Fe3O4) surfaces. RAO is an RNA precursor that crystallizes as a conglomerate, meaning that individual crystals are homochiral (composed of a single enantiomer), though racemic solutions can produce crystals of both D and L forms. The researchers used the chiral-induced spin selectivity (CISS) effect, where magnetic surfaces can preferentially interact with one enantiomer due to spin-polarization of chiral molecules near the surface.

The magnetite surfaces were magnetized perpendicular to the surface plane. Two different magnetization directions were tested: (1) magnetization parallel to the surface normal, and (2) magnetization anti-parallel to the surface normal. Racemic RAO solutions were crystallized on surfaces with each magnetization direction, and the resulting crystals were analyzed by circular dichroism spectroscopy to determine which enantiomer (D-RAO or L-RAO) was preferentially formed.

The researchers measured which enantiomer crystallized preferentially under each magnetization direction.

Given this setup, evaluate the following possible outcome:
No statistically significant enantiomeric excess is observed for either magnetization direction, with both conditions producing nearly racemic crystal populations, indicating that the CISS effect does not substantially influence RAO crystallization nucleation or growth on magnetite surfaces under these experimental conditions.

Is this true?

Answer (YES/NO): NO